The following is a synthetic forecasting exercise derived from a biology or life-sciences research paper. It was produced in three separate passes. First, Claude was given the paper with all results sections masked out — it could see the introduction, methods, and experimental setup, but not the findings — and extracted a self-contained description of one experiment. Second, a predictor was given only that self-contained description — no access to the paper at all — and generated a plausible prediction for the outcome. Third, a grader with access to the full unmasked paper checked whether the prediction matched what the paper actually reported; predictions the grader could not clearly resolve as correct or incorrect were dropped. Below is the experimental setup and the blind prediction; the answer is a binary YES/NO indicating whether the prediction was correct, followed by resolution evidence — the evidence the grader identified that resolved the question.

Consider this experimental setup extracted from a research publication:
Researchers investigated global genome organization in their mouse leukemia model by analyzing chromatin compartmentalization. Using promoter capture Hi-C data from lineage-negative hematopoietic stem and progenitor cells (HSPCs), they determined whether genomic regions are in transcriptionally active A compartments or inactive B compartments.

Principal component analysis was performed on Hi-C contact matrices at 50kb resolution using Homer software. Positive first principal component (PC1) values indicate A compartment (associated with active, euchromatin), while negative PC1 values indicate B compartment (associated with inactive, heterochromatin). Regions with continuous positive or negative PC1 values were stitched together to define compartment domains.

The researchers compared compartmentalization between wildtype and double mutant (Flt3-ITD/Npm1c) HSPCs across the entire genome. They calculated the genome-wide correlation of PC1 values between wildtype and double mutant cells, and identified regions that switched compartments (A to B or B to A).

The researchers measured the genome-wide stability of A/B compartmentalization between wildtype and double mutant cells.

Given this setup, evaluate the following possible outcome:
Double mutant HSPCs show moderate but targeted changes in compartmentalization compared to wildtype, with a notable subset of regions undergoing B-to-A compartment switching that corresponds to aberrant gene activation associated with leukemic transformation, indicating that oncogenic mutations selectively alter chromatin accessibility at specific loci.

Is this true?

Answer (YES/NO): YES